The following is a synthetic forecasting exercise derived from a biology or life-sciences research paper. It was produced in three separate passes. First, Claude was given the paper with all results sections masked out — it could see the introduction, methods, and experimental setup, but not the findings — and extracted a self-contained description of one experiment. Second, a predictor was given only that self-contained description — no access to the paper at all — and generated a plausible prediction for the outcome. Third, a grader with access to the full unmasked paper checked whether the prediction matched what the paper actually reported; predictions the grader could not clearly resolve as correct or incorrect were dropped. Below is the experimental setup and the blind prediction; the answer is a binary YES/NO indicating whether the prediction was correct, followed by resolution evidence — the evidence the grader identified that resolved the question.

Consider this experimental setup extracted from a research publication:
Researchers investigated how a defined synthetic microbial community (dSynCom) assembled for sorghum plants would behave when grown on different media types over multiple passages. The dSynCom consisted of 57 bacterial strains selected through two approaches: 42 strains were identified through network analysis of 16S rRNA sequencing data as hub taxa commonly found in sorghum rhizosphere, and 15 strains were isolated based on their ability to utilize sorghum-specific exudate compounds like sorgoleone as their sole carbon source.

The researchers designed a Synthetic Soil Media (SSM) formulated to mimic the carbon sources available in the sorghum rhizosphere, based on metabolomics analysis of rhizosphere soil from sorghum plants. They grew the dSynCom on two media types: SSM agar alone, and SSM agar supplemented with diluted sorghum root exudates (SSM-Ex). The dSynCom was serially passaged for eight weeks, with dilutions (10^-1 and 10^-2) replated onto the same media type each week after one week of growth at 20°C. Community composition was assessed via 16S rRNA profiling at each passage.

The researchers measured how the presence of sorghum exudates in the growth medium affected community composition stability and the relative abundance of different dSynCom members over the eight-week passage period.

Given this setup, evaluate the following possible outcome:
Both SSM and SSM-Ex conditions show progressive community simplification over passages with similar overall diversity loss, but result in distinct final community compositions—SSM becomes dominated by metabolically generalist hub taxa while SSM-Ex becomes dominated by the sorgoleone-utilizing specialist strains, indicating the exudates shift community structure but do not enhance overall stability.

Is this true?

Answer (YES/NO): NO